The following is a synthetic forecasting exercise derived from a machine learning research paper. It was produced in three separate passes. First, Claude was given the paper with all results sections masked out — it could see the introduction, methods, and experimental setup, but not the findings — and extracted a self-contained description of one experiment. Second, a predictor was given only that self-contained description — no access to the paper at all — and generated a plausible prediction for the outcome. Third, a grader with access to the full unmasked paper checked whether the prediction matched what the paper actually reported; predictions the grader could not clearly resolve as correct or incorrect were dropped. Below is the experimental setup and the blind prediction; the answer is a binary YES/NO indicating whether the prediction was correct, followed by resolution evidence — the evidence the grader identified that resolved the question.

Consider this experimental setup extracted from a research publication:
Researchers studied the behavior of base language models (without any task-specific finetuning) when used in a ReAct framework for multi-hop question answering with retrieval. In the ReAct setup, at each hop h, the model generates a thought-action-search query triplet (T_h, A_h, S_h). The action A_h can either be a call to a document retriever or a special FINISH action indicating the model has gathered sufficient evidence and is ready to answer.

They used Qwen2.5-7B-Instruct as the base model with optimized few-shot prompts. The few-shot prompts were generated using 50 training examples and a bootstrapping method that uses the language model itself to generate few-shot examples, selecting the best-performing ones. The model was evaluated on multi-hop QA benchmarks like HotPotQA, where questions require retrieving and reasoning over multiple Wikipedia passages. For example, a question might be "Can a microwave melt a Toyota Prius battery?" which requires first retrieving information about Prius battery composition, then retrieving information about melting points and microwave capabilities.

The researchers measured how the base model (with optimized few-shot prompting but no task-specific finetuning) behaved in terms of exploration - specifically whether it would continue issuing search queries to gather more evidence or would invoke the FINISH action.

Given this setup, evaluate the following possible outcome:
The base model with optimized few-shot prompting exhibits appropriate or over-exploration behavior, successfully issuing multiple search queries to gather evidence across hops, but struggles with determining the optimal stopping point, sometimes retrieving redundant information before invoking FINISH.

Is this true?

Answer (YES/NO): NO